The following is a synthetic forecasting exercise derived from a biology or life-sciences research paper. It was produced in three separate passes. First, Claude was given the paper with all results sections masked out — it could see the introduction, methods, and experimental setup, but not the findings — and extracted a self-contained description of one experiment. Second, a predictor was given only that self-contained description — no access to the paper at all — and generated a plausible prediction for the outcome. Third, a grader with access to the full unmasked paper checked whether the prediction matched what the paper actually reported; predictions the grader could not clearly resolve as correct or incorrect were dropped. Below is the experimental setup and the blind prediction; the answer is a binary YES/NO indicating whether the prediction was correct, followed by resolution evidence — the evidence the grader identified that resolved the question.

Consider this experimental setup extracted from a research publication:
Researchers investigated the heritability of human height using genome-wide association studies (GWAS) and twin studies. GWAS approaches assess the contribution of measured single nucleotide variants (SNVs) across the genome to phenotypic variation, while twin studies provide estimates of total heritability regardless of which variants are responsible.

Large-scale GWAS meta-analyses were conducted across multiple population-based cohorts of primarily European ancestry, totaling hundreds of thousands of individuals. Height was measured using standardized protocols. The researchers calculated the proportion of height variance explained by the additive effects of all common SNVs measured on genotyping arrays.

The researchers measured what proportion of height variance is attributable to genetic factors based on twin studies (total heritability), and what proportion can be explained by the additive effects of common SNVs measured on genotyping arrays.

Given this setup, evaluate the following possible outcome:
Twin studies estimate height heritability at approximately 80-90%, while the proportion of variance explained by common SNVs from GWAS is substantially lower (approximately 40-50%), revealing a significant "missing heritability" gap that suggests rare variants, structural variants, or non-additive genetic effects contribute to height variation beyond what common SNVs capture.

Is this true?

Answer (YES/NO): NO